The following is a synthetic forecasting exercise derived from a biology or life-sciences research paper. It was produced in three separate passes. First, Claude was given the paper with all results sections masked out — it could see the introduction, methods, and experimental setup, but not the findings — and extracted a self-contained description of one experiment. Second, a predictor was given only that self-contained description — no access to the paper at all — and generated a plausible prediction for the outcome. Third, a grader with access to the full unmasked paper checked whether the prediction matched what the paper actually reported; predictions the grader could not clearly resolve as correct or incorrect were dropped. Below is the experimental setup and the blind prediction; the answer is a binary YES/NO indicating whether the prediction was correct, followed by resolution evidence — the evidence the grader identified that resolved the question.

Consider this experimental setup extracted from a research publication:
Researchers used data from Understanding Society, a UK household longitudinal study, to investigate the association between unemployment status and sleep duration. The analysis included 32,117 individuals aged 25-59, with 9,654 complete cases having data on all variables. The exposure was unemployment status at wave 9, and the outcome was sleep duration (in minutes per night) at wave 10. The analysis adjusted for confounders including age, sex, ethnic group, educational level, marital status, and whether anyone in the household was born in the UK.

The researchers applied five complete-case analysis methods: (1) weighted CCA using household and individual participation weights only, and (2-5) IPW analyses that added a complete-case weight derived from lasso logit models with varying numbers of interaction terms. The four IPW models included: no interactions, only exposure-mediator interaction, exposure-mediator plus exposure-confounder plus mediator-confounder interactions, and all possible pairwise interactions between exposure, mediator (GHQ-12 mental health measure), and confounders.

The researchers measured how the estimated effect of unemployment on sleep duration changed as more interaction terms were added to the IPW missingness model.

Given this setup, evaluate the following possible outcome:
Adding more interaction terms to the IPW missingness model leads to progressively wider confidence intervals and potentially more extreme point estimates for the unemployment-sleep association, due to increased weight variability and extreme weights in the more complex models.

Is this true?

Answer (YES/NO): NO